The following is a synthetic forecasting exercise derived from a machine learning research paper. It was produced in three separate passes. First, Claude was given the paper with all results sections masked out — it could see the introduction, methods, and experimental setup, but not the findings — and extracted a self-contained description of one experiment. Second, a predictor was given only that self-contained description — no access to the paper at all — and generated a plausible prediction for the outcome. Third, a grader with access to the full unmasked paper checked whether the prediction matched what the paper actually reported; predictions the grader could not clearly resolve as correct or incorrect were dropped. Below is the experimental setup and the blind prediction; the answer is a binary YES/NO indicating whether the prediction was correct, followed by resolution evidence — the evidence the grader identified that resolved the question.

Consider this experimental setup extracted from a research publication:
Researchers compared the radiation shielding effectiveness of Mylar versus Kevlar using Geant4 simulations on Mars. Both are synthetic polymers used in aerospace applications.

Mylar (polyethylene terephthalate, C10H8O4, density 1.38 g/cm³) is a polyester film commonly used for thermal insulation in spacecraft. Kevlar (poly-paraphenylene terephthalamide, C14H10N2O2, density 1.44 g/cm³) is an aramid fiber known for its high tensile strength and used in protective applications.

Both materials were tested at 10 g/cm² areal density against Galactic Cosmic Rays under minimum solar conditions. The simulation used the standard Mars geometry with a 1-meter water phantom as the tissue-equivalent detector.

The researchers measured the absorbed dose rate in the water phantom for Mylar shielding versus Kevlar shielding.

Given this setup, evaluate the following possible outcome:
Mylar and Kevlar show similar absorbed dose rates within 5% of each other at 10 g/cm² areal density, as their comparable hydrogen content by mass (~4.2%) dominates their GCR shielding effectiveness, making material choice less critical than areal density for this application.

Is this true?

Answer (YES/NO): YES